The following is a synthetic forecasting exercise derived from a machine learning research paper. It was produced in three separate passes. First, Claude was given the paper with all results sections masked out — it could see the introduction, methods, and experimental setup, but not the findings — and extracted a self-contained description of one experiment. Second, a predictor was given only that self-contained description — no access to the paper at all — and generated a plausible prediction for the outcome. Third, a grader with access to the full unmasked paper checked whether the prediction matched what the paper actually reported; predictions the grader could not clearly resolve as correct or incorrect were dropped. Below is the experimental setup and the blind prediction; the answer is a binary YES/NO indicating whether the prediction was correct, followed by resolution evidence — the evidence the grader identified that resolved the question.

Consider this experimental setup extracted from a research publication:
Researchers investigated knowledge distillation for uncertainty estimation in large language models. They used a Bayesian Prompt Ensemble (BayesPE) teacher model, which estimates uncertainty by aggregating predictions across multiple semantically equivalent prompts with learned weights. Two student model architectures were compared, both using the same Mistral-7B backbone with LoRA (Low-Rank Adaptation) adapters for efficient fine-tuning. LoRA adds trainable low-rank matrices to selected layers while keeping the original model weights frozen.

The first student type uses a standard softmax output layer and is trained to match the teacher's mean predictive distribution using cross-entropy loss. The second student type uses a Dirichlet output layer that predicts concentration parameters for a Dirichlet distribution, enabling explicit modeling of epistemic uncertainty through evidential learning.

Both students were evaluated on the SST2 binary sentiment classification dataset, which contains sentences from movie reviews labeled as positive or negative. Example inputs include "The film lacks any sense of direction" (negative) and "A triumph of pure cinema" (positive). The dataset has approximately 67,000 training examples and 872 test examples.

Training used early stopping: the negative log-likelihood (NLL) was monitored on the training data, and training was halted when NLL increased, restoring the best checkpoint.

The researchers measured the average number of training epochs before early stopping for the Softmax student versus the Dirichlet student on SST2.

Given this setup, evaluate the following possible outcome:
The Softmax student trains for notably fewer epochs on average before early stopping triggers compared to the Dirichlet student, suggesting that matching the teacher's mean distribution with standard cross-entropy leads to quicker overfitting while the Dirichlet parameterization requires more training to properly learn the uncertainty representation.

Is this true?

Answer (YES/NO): YES